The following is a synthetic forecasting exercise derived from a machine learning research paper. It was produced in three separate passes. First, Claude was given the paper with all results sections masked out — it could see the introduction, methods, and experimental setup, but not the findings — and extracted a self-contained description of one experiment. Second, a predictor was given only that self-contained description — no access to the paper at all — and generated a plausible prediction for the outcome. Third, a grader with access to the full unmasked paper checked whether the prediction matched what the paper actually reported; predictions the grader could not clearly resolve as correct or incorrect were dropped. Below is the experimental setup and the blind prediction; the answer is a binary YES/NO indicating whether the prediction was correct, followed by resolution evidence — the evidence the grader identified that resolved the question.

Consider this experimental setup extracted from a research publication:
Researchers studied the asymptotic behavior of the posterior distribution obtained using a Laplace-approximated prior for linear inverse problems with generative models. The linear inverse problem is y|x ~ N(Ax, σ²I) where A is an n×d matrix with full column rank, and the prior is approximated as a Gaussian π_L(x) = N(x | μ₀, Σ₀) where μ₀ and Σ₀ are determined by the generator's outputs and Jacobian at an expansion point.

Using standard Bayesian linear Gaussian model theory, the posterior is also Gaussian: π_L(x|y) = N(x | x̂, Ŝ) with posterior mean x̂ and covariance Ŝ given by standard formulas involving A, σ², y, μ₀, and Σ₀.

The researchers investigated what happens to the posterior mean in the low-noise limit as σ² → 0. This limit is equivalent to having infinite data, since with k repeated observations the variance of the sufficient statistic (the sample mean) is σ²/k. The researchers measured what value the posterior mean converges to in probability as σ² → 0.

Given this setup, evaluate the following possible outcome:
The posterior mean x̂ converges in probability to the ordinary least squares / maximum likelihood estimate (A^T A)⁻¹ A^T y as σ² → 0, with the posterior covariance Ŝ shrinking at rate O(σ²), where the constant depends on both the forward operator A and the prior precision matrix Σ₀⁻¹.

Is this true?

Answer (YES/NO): NO